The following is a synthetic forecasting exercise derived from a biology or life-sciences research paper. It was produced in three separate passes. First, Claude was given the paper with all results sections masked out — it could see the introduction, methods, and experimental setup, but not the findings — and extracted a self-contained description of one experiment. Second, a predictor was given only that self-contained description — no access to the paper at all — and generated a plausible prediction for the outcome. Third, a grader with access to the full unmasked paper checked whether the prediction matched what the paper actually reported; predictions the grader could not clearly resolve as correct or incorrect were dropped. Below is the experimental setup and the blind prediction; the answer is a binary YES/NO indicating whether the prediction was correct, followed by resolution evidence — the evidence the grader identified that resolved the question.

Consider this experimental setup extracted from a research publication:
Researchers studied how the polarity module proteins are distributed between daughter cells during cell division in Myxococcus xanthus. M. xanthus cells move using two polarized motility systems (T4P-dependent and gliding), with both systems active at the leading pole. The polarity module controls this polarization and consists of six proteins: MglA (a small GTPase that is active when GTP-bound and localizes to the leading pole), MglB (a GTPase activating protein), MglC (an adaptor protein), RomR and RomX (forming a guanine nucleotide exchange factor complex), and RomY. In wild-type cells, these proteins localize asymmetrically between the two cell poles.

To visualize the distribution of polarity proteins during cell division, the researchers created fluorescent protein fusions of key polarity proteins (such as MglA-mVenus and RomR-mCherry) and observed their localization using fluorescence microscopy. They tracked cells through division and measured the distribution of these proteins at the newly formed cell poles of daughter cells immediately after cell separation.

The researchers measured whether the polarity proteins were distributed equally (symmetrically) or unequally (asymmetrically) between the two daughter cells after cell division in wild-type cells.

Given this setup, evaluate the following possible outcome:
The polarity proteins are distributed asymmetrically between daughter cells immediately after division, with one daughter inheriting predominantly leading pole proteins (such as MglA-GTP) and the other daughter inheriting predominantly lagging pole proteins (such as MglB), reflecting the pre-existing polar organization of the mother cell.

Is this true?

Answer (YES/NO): NO